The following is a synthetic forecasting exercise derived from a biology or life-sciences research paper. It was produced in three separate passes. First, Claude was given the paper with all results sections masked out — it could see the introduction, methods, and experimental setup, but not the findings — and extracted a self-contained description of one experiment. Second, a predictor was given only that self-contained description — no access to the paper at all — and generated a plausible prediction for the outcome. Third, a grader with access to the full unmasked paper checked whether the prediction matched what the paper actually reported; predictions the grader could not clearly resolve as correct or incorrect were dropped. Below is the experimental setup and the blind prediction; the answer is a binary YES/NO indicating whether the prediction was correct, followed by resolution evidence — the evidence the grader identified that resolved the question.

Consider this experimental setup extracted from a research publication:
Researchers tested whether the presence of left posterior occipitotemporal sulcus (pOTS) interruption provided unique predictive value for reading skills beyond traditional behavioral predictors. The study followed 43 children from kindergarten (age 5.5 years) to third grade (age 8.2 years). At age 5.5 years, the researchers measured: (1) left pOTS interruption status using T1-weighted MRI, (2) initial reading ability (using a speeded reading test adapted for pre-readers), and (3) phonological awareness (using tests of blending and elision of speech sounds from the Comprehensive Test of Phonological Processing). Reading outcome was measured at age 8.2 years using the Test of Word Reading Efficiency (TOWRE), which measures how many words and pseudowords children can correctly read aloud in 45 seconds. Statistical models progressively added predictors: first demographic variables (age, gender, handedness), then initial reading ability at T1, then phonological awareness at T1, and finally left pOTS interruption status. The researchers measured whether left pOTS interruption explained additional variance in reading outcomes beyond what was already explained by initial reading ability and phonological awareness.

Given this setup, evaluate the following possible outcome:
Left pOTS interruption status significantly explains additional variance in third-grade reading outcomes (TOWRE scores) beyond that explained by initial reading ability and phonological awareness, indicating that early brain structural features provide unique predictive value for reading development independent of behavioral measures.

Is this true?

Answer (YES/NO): NO